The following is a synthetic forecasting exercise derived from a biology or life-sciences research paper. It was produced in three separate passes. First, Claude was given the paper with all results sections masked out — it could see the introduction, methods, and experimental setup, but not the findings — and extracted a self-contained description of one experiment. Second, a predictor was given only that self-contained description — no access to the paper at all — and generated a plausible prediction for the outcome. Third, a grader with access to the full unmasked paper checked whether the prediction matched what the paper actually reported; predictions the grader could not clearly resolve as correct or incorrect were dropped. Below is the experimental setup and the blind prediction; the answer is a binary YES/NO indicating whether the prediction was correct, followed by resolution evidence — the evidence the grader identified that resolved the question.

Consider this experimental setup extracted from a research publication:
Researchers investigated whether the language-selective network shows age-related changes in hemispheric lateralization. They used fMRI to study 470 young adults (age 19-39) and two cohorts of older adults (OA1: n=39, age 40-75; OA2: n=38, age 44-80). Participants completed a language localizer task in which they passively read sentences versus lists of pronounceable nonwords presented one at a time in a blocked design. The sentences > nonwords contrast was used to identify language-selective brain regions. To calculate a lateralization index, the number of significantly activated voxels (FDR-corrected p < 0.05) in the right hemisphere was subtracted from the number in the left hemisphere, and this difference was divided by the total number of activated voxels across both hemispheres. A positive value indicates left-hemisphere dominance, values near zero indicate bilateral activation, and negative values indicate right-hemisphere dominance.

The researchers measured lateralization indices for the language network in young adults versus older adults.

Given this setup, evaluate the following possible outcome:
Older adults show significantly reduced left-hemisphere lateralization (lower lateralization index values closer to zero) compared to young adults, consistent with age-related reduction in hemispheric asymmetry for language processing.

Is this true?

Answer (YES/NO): NO